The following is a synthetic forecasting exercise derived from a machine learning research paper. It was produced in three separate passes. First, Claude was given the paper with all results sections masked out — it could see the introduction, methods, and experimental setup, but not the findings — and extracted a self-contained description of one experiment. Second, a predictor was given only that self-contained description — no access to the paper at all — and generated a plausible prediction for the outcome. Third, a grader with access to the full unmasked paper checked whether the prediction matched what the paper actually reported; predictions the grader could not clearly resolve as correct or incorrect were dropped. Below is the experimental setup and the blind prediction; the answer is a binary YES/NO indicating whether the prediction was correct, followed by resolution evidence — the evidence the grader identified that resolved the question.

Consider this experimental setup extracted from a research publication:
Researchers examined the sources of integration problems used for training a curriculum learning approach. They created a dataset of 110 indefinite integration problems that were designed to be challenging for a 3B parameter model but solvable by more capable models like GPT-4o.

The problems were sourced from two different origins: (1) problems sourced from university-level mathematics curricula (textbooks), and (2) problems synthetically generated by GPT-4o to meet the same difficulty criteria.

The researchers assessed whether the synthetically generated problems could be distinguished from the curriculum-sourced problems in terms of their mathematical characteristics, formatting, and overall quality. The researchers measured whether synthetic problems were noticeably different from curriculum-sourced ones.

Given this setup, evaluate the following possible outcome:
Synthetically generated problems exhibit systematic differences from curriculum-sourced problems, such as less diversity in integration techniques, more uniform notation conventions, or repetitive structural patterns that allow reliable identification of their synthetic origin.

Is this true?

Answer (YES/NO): NO